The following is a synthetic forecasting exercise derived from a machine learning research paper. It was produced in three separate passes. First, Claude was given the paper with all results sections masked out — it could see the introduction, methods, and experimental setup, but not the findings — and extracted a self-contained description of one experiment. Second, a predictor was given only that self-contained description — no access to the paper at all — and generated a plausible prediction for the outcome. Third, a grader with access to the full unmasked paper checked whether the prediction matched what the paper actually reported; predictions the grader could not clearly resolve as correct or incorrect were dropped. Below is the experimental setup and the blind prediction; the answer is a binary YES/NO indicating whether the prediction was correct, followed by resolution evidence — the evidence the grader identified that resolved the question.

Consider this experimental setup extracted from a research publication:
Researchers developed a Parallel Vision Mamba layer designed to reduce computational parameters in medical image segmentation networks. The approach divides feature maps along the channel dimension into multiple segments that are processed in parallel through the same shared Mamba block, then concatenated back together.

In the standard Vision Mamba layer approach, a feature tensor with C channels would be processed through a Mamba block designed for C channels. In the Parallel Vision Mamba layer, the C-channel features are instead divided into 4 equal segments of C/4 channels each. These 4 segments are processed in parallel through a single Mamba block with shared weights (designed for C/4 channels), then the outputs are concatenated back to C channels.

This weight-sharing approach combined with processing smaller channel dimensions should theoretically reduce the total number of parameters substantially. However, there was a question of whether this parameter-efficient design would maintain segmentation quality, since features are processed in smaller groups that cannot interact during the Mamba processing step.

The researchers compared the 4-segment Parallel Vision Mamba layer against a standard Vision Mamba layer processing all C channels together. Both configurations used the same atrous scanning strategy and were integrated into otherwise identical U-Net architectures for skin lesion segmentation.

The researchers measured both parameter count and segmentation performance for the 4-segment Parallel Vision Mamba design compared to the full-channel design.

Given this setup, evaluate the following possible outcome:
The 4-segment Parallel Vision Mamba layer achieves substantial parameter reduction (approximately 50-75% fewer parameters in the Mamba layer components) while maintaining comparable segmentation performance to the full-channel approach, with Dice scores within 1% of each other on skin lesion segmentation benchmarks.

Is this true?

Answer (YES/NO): YES